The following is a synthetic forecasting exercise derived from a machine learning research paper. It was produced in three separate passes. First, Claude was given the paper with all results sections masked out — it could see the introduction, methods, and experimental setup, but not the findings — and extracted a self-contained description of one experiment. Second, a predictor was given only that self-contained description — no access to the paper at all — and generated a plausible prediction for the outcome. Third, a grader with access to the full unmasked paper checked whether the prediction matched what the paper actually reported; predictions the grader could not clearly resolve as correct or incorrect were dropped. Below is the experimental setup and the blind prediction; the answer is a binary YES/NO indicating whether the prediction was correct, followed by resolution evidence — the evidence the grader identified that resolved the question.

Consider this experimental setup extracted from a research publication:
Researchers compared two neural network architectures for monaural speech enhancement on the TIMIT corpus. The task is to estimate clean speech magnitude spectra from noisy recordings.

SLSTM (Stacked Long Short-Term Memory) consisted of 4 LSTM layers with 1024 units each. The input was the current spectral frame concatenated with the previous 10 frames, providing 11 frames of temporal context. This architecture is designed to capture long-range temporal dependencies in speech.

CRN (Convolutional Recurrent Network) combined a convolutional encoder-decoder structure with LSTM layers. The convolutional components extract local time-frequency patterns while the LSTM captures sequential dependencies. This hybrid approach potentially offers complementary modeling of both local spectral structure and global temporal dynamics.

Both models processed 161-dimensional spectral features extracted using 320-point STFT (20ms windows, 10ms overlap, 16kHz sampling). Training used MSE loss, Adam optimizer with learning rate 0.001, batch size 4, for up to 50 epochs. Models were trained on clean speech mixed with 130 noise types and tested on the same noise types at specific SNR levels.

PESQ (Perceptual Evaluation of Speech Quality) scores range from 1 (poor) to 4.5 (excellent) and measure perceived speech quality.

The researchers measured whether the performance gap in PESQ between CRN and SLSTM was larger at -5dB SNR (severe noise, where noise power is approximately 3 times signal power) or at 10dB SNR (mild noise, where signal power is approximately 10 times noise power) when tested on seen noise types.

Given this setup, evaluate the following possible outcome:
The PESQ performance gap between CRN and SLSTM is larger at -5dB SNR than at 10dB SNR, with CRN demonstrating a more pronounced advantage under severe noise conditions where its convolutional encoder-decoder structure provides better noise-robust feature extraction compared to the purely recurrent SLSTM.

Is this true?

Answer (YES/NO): NO